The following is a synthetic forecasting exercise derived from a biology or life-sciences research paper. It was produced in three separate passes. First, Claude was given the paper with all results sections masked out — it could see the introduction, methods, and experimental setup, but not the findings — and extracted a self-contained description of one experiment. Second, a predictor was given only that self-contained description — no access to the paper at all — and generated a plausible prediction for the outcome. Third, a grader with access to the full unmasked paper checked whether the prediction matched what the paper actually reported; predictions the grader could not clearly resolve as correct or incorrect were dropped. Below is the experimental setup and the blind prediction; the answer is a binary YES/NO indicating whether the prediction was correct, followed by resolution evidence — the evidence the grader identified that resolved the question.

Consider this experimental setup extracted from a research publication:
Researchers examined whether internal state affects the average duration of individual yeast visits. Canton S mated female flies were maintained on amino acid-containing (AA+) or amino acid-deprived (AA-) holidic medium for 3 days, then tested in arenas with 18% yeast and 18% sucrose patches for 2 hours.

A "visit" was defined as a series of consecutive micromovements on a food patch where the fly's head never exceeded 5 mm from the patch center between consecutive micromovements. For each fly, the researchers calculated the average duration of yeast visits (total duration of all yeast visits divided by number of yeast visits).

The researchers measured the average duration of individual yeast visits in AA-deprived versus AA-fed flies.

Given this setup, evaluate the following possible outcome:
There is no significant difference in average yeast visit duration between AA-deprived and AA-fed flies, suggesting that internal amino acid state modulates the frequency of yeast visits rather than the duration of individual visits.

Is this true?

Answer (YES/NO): YES